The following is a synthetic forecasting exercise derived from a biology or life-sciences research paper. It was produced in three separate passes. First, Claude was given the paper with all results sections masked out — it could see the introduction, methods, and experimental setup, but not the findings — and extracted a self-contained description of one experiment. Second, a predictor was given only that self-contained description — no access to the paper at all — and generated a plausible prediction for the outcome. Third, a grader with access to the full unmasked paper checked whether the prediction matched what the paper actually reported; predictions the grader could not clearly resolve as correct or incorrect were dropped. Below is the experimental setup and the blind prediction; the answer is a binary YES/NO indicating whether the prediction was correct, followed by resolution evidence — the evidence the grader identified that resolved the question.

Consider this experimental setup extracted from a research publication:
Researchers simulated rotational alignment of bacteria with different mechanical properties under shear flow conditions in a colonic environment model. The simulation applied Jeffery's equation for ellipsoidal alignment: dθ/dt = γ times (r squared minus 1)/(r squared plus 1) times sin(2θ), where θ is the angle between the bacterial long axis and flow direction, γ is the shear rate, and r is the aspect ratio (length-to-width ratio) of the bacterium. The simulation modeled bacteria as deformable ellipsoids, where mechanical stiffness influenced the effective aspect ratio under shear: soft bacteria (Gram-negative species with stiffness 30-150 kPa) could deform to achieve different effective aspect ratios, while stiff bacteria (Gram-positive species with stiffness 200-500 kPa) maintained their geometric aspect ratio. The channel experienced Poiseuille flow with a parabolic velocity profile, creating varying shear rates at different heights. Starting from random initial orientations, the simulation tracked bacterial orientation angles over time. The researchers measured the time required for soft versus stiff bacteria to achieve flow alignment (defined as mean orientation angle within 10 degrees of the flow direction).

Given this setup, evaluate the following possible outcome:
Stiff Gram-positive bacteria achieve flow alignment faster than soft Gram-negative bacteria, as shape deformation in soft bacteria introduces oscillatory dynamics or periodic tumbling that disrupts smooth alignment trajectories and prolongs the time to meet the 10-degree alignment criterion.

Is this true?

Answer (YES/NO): NO